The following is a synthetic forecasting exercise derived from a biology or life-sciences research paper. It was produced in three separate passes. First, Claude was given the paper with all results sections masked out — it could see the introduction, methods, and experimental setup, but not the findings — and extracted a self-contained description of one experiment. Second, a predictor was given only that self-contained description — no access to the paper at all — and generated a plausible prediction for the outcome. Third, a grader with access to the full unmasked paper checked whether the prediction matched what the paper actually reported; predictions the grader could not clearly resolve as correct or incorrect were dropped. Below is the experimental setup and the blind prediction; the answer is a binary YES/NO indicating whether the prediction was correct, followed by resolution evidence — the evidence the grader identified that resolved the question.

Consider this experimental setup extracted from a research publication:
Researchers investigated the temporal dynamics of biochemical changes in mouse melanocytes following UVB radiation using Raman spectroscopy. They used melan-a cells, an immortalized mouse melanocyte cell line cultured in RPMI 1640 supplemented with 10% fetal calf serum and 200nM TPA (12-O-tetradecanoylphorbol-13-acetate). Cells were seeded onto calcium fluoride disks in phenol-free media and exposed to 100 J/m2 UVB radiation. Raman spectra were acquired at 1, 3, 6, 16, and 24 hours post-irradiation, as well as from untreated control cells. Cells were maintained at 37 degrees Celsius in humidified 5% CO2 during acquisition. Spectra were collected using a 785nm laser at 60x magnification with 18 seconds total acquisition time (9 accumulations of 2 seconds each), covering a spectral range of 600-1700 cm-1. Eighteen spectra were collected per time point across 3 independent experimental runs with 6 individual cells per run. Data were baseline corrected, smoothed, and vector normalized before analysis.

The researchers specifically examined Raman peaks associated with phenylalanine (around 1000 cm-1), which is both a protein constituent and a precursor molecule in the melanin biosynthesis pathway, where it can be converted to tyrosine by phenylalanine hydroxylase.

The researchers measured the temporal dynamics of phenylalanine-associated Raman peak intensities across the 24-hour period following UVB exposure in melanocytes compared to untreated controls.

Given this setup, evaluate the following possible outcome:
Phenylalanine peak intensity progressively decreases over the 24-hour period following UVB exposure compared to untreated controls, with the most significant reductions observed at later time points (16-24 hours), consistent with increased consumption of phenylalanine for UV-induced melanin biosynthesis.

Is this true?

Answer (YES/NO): NO